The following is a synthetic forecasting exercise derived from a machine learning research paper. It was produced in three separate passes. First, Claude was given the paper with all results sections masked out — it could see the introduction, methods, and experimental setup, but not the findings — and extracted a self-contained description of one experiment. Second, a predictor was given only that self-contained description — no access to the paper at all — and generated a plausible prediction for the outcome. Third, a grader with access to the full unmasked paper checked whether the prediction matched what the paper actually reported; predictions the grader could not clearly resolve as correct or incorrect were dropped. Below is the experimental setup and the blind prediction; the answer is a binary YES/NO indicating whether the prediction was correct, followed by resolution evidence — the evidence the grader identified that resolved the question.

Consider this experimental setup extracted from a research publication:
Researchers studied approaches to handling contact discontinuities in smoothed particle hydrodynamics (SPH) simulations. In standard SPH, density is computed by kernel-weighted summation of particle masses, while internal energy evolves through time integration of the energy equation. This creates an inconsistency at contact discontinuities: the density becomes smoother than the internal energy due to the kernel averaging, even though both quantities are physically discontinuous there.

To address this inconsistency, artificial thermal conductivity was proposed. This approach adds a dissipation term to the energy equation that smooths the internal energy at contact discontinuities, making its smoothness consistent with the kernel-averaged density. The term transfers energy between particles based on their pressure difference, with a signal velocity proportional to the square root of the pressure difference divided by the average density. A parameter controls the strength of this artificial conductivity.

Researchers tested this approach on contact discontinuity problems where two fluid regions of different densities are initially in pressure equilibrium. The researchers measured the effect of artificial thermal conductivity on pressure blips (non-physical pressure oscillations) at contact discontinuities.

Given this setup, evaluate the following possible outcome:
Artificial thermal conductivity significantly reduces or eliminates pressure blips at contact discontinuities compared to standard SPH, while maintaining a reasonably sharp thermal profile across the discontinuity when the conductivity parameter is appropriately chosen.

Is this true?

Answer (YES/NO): NO